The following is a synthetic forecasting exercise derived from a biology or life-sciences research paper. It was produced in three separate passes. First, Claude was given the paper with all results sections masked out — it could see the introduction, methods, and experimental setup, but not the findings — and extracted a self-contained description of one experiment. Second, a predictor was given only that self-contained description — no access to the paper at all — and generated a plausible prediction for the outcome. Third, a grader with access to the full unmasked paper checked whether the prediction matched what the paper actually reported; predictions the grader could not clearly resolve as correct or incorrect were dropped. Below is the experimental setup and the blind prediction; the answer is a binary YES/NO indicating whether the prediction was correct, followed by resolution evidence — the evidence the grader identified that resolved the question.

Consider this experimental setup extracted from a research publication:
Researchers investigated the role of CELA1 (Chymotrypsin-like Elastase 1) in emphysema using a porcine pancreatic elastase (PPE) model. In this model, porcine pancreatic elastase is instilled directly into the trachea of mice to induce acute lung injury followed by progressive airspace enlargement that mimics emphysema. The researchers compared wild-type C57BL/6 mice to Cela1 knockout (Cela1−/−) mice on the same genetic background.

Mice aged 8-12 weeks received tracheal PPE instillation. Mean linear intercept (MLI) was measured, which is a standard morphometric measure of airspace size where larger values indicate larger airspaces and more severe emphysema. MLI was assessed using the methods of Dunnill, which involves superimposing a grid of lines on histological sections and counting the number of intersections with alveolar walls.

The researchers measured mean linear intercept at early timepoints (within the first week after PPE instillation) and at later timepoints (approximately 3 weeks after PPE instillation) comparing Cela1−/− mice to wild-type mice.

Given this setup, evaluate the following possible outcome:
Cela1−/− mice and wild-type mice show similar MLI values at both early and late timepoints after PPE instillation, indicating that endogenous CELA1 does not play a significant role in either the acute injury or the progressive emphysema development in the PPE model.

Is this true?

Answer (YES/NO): NO